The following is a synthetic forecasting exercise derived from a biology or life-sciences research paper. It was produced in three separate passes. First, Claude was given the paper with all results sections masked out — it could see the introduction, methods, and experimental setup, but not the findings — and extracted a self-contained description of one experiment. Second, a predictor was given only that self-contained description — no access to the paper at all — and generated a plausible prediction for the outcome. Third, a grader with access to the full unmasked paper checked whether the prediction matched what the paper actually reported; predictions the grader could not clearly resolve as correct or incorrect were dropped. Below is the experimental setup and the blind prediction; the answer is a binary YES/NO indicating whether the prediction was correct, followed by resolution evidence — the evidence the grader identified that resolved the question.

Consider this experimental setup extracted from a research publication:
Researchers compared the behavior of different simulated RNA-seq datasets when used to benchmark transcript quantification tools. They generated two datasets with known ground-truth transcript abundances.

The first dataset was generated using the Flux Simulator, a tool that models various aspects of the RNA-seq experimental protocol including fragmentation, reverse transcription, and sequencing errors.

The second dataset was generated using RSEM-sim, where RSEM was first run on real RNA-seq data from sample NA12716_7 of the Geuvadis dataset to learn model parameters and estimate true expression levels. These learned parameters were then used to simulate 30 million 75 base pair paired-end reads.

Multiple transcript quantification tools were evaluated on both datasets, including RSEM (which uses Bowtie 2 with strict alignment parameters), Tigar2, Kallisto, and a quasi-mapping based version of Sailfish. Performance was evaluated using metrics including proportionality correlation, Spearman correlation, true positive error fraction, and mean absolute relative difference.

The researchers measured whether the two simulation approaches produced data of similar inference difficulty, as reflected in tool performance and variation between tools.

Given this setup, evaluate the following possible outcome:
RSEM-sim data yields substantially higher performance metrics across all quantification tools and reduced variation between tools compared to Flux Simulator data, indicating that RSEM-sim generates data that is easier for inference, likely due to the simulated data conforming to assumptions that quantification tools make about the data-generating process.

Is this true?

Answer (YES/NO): YES